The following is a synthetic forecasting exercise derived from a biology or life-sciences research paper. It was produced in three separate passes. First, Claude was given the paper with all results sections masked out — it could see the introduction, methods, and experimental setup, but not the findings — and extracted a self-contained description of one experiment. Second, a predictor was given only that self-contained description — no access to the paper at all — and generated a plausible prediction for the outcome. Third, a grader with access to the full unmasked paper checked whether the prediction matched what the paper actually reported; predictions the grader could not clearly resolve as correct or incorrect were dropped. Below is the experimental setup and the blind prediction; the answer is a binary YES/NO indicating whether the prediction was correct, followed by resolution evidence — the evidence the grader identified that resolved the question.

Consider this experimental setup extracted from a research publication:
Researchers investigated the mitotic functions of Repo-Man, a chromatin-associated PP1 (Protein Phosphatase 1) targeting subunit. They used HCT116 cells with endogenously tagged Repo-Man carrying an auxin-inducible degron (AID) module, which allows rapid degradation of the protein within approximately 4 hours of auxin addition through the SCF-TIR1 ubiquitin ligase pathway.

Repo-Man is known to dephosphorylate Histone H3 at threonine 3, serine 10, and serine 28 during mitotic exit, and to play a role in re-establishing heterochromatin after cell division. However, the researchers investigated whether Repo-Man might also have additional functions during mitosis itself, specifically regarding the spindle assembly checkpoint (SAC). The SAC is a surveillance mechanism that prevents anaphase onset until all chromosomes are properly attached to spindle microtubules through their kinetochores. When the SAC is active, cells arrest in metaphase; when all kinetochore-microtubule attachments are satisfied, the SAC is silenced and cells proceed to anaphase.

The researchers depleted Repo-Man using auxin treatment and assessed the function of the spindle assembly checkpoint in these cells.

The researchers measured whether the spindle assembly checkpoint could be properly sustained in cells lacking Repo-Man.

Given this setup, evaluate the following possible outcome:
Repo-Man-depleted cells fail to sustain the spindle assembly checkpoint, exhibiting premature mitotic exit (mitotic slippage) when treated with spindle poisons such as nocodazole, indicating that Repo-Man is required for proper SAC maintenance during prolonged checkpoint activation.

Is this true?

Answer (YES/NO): YES